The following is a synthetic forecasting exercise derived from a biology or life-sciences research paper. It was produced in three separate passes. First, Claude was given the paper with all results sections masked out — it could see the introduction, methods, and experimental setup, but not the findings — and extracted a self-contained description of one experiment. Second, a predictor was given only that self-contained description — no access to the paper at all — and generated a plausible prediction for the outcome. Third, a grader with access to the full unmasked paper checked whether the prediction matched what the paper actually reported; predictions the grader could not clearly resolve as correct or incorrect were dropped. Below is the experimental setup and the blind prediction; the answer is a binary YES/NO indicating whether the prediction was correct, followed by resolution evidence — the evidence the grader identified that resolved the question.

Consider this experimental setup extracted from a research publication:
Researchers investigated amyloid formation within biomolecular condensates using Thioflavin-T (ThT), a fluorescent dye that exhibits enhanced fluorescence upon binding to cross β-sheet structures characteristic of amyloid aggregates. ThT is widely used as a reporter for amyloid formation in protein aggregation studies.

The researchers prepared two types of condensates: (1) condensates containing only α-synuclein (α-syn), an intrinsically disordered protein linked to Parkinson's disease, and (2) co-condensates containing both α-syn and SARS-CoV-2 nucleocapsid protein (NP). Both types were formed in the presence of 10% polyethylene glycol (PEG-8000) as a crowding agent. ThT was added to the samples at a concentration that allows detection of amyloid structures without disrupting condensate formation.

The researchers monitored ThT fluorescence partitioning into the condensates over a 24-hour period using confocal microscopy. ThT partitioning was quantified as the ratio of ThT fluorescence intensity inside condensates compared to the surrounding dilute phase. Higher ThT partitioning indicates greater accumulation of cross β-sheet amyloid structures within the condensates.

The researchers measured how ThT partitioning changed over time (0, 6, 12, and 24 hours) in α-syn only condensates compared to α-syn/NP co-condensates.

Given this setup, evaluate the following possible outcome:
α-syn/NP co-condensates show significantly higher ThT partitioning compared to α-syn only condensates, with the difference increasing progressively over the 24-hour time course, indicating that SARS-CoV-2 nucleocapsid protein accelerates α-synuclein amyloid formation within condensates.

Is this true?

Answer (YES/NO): YES